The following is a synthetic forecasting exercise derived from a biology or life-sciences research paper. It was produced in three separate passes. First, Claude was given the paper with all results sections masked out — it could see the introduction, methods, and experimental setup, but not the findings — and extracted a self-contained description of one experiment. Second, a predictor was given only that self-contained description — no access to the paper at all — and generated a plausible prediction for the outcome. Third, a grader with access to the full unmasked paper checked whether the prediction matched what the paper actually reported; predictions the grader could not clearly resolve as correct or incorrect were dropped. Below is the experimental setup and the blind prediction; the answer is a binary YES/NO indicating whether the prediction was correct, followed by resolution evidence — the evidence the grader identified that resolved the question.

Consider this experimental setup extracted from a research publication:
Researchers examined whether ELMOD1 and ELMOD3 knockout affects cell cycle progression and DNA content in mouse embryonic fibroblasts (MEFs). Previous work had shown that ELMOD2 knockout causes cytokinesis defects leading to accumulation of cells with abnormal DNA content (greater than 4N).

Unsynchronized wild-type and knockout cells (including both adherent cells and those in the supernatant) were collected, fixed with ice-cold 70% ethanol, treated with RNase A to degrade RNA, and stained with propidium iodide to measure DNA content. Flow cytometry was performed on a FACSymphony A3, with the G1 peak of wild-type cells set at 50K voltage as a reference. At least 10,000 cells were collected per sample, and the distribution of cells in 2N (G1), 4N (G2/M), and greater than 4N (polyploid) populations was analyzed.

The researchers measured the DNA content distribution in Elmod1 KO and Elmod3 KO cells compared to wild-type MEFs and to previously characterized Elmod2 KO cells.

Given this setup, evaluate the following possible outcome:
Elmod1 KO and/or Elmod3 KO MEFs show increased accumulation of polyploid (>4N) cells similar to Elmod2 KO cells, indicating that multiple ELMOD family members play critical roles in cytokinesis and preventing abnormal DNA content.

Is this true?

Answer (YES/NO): NO